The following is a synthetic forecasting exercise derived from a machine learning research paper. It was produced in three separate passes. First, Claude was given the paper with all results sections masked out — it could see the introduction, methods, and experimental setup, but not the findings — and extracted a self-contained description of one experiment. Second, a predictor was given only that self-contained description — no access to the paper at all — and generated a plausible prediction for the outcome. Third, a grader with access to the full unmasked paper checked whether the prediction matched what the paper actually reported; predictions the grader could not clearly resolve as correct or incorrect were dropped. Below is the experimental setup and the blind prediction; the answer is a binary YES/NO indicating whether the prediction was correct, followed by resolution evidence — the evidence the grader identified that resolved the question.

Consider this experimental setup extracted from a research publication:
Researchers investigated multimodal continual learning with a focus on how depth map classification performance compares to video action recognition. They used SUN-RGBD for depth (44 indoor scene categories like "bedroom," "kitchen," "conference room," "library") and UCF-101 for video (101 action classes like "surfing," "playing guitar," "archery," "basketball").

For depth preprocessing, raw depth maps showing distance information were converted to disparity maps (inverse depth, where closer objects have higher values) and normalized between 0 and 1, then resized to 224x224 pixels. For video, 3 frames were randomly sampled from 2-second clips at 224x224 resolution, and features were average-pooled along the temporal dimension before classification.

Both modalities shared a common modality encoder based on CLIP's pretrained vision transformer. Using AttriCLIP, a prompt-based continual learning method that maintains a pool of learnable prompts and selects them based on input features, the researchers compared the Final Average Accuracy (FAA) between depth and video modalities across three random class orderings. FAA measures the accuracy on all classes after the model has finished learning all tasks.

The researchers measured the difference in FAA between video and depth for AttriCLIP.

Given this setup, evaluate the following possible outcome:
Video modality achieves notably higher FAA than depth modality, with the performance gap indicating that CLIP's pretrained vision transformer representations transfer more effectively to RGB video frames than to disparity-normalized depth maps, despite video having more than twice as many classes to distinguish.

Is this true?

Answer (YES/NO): YES